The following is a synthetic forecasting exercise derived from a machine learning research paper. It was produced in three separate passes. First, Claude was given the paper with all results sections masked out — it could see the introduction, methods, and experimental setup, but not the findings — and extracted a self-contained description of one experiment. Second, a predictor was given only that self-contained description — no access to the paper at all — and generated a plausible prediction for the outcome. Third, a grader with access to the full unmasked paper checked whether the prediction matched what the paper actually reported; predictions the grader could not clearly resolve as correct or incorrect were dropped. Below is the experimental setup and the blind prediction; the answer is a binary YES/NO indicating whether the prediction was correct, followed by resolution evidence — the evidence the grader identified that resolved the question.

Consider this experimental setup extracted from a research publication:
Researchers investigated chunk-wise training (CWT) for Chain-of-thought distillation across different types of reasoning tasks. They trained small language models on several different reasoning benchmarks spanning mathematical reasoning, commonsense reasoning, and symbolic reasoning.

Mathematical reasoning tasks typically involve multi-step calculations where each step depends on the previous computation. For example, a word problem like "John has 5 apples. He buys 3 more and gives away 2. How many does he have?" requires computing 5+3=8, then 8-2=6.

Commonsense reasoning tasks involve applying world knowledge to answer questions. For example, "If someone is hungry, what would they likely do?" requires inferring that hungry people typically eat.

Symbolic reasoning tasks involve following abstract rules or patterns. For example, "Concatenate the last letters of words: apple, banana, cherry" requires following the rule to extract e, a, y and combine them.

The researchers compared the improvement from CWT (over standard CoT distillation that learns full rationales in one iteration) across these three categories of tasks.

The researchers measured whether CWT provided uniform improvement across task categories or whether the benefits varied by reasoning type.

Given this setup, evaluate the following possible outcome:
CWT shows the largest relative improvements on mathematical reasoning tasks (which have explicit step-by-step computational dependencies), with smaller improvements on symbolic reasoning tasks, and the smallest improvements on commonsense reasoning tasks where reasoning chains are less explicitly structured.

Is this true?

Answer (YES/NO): NO